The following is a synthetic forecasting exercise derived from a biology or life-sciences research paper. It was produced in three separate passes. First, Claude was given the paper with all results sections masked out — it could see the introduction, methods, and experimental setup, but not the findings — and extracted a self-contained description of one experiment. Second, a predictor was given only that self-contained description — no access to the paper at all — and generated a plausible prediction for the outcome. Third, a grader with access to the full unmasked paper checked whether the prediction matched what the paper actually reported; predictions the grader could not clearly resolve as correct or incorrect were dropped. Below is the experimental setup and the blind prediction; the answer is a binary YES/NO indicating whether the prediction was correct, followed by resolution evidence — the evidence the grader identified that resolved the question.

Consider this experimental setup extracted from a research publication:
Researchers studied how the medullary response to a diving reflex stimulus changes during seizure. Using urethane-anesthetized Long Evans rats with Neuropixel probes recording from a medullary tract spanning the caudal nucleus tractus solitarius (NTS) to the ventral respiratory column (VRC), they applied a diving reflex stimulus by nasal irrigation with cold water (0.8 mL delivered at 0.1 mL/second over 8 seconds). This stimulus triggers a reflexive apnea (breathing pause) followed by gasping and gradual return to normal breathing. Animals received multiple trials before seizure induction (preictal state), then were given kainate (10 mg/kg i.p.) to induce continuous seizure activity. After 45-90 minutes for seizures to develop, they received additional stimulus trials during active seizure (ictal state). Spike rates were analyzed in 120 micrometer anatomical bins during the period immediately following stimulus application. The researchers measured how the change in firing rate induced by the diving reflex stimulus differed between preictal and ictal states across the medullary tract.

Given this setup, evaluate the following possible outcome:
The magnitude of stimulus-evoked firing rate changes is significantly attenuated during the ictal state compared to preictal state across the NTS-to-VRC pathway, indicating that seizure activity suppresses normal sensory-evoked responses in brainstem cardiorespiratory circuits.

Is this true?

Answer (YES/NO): NO